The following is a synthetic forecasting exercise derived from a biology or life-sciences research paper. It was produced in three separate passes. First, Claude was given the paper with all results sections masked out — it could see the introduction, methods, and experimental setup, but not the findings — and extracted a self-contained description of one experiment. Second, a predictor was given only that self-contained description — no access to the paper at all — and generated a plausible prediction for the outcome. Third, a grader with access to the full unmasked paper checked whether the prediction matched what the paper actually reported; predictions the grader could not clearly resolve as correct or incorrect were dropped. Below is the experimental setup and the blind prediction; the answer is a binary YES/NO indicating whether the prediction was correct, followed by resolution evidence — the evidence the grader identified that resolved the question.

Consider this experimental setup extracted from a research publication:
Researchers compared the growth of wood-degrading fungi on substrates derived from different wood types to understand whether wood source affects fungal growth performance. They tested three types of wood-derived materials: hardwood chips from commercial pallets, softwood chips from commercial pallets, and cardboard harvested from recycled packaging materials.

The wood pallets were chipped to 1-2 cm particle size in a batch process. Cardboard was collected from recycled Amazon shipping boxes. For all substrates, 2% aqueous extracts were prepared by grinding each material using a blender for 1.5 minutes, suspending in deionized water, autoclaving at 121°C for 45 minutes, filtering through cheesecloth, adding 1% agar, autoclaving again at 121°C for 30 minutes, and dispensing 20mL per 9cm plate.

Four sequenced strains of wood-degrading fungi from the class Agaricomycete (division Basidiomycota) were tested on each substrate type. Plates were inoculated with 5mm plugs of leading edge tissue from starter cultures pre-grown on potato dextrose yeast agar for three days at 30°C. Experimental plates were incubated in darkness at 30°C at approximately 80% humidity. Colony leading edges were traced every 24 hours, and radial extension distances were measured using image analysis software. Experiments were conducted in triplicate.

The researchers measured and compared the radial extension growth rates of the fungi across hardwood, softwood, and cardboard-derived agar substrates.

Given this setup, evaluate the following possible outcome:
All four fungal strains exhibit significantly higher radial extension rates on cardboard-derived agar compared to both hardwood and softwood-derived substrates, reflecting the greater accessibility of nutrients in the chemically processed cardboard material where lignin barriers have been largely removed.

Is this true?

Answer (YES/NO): NO